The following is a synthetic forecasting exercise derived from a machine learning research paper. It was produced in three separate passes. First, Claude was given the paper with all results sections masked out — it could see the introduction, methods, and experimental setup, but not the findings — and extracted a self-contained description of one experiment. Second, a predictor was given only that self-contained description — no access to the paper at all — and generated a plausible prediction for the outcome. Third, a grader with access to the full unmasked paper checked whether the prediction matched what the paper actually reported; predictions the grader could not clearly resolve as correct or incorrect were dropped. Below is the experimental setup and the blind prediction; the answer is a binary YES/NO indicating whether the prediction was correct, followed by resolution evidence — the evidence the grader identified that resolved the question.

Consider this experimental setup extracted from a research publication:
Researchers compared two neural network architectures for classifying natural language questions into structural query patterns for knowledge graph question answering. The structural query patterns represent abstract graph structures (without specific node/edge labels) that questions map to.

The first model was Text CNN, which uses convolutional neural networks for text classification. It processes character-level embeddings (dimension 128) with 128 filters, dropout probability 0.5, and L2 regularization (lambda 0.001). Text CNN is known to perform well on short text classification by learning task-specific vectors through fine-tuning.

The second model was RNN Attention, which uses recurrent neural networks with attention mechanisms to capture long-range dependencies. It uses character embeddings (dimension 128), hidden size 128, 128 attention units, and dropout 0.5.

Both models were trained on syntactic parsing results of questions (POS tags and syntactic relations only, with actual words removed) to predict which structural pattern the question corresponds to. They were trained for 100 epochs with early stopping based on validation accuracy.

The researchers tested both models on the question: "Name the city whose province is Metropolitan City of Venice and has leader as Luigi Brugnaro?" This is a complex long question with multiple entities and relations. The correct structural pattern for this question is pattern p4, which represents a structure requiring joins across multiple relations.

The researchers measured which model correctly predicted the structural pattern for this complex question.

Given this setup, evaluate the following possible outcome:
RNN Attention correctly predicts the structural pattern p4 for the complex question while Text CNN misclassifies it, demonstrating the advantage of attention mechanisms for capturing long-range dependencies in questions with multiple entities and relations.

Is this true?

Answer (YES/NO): YES